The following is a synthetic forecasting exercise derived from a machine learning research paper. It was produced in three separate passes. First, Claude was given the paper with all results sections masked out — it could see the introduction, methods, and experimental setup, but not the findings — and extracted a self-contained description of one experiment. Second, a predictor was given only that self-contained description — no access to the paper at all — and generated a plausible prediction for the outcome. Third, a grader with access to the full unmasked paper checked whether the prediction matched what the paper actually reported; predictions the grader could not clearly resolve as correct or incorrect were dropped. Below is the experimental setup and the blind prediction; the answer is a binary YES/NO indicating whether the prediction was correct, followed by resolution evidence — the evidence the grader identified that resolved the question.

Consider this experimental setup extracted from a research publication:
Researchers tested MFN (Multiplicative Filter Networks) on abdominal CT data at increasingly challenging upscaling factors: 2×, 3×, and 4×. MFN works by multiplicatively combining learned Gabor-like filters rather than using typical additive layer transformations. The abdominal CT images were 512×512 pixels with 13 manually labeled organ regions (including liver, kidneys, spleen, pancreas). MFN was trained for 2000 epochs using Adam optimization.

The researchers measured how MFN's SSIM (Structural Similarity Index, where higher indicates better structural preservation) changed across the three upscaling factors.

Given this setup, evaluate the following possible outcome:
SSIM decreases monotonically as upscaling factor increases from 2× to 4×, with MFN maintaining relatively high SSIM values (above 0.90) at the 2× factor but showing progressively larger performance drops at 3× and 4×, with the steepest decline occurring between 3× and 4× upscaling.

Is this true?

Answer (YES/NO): YES